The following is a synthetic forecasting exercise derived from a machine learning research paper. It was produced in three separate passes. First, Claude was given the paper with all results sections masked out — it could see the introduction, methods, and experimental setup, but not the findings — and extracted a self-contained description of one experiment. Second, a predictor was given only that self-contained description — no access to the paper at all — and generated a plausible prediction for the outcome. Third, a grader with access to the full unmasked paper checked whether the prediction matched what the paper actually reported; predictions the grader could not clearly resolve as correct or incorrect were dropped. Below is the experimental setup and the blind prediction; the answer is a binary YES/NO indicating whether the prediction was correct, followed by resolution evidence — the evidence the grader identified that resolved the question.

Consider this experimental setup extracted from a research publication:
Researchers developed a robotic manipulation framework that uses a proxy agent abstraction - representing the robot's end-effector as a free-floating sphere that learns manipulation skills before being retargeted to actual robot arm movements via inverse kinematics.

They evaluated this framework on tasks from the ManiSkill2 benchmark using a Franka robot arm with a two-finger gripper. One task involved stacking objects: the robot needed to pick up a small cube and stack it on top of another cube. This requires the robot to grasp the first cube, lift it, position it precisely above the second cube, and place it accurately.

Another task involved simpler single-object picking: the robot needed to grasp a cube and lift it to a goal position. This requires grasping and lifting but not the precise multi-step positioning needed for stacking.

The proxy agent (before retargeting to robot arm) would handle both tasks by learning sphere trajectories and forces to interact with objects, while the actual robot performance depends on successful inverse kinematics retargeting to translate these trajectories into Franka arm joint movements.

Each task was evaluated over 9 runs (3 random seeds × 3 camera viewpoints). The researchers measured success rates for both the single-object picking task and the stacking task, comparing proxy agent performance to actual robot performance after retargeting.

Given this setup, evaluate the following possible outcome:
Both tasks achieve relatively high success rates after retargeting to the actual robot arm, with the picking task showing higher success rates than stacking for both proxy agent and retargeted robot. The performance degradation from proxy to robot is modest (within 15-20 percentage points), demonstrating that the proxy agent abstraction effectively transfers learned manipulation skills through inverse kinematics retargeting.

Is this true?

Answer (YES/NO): NO